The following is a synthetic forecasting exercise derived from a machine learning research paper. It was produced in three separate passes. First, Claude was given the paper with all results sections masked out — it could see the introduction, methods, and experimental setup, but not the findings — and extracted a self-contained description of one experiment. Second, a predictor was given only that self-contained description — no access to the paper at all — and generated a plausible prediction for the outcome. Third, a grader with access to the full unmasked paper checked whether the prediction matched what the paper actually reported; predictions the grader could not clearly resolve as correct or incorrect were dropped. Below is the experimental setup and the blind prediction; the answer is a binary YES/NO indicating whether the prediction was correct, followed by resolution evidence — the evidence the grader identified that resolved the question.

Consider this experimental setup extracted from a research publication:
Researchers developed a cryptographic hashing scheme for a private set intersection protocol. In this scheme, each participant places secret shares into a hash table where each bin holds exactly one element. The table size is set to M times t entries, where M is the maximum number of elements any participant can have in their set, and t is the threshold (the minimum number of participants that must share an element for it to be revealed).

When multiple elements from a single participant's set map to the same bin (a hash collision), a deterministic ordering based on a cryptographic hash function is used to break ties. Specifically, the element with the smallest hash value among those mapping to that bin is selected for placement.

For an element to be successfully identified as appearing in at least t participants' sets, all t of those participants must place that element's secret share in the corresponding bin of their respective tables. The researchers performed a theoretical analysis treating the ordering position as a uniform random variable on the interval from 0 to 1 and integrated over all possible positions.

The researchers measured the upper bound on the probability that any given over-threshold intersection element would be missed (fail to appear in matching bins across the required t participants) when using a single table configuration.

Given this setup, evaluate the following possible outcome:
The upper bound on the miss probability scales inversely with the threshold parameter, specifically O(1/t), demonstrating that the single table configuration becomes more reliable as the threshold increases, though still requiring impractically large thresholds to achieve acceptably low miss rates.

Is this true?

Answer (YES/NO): NO